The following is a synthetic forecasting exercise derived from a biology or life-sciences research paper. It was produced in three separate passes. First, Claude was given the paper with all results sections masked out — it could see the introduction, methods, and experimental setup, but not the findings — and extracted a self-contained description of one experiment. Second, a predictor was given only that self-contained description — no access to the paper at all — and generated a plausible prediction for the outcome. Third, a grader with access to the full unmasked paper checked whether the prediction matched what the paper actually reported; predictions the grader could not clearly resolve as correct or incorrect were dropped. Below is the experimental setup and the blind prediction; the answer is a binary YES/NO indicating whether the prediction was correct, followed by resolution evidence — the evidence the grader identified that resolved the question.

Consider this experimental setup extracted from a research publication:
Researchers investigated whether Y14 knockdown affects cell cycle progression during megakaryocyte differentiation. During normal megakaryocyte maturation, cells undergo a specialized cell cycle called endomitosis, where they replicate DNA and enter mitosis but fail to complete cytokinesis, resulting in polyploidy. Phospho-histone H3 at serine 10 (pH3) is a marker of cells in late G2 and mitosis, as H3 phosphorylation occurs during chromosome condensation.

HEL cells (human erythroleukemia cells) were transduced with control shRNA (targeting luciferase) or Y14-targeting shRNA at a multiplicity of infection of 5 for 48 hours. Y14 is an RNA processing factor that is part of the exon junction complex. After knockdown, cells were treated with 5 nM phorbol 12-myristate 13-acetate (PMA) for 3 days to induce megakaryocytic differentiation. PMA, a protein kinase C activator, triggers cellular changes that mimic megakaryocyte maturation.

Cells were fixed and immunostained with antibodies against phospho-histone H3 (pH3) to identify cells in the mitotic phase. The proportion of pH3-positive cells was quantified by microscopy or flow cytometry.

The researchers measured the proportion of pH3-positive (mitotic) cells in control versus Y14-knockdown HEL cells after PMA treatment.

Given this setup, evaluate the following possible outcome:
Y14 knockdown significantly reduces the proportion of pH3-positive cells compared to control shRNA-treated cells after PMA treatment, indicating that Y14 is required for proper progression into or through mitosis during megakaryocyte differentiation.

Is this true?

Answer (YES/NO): NO